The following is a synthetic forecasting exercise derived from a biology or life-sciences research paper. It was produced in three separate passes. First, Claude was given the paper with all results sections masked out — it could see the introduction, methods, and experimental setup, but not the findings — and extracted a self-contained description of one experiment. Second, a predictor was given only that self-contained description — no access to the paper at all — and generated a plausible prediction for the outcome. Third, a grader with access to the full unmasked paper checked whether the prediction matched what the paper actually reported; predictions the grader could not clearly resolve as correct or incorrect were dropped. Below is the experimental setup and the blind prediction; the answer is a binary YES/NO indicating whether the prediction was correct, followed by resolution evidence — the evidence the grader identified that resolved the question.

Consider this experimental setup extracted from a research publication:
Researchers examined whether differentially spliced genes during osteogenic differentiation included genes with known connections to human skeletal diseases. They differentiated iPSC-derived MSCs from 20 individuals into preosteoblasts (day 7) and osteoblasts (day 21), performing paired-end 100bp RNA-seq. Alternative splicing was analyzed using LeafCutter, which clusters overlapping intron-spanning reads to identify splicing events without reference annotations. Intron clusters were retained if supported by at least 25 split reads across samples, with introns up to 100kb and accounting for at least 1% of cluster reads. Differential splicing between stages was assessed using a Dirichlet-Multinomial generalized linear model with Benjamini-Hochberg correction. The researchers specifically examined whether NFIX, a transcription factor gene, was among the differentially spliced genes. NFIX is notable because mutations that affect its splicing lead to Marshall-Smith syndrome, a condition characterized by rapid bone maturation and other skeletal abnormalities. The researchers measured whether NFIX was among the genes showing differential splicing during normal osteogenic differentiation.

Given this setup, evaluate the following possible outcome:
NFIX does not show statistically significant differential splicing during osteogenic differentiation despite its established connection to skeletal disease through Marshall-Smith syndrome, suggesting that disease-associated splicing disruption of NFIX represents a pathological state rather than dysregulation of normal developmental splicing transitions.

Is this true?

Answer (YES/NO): NO